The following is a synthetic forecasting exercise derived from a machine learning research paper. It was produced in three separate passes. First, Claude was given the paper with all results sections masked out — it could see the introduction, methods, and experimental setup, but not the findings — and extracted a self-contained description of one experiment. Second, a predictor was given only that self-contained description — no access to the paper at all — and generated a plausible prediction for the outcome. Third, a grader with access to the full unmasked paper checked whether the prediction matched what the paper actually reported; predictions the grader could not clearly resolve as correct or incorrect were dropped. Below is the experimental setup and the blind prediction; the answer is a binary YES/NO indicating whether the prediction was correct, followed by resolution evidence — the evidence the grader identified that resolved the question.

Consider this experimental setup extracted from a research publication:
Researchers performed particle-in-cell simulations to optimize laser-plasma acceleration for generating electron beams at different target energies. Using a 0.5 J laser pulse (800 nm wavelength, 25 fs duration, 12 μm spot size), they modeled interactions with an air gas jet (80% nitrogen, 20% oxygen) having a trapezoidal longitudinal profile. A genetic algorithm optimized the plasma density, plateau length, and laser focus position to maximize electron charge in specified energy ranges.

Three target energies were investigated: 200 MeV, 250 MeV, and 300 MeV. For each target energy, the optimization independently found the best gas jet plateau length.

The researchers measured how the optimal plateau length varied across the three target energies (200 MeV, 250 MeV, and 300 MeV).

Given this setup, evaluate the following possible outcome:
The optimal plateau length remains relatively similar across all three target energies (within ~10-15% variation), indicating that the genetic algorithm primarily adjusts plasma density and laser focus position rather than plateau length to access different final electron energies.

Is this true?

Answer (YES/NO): NO